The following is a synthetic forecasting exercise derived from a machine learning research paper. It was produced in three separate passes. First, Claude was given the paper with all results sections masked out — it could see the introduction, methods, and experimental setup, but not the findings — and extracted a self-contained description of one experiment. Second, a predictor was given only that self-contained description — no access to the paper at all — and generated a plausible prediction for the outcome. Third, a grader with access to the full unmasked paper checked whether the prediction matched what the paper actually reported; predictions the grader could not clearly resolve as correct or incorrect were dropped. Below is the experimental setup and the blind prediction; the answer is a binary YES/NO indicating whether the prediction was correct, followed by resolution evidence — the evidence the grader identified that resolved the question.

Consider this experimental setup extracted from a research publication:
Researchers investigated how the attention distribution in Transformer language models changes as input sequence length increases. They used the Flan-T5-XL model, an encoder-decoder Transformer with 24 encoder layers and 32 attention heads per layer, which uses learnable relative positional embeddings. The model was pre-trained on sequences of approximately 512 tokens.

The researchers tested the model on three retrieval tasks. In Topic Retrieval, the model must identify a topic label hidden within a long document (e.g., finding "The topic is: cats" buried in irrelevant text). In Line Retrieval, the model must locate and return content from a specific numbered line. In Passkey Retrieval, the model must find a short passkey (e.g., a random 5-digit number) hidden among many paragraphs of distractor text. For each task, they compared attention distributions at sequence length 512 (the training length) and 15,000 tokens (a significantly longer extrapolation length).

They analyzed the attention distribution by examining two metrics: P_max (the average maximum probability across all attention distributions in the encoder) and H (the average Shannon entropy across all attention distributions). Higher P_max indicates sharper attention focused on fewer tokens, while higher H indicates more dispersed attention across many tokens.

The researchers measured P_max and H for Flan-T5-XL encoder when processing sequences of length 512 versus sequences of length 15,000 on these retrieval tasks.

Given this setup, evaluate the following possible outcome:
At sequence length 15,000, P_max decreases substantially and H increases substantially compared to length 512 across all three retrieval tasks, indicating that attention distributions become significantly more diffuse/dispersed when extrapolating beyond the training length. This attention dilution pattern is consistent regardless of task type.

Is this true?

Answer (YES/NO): YES